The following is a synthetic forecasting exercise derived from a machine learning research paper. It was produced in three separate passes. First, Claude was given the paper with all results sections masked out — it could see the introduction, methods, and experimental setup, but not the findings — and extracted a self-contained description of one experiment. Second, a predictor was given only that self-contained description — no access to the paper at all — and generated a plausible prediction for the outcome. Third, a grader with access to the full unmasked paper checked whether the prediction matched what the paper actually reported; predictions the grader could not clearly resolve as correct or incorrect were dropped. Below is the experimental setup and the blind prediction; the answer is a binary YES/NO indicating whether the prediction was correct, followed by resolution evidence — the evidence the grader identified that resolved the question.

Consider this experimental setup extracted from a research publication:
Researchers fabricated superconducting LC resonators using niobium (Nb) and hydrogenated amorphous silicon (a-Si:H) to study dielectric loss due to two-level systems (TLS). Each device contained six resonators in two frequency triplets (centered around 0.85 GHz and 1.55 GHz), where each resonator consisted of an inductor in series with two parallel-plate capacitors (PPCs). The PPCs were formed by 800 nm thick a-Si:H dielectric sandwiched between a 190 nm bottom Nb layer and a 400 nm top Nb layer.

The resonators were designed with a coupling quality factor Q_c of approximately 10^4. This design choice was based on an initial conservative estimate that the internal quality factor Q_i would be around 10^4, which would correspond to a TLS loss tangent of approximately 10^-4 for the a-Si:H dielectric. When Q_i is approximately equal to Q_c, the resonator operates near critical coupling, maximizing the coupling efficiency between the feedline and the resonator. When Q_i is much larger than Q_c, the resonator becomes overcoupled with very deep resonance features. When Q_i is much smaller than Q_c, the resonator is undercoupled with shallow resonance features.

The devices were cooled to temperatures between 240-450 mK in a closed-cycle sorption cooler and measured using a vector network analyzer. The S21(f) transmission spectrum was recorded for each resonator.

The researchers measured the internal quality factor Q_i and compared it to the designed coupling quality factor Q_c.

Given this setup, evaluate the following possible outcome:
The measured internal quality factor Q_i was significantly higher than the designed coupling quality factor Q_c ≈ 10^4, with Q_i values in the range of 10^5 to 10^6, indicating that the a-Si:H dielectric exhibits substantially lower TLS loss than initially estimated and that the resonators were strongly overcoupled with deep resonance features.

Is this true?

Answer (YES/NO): YES